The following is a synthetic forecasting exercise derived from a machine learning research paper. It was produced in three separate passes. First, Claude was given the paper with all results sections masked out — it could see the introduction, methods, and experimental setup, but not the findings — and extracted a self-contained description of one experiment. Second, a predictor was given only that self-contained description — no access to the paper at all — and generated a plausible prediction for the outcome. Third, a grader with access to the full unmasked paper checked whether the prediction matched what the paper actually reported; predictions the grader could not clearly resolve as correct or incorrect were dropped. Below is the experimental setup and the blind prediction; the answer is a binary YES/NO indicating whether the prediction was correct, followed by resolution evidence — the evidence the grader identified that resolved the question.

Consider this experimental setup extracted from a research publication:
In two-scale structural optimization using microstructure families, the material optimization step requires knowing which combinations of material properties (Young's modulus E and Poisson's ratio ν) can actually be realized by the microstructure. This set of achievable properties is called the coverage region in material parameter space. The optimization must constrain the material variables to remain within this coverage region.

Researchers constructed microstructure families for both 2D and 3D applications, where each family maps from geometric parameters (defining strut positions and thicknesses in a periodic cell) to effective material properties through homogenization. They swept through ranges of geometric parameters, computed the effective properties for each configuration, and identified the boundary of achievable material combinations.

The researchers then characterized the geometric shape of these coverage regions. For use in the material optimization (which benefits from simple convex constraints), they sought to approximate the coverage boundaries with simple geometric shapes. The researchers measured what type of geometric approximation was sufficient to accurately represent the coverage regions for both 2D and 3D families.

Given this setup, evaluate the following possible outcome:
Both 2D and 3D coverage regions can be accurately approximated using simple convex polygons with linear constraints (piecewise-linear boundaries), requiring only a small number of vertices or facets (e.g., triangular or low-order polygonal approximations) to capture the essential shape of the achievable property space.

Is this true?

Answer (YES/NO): YES